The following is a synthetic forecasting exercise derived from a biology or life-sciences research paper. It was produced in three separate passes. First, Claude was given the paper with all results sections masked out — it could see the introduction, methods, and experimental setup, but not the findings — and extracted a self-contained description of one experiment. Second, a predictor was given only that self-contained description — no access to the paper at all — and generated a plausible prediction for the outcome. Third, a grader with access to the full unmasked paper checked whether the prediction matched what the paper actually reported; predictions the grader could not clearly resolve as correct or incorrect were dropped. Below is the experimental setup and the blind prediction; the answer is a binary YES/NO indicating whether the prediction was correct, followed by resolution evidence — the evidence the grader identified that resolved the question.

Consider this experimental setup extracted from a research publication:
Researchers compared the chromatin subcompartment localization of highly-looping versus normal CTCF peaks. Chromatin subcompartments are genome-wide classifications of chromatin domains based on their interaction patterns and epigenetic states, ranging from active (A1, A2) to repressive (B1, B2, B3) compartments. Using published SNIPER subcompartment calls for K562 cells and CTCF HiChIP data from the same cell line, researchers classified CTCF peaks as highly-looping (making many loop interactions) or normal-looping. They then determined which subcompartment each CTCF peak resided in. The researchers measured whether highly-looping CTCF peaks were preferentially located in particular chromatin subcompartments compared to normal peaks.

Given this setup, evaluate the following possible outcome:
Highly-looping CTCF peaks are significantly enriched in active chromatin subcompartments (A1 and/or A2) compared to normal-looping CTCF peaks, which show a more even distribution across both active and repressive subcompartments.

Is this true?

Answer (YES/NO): YES